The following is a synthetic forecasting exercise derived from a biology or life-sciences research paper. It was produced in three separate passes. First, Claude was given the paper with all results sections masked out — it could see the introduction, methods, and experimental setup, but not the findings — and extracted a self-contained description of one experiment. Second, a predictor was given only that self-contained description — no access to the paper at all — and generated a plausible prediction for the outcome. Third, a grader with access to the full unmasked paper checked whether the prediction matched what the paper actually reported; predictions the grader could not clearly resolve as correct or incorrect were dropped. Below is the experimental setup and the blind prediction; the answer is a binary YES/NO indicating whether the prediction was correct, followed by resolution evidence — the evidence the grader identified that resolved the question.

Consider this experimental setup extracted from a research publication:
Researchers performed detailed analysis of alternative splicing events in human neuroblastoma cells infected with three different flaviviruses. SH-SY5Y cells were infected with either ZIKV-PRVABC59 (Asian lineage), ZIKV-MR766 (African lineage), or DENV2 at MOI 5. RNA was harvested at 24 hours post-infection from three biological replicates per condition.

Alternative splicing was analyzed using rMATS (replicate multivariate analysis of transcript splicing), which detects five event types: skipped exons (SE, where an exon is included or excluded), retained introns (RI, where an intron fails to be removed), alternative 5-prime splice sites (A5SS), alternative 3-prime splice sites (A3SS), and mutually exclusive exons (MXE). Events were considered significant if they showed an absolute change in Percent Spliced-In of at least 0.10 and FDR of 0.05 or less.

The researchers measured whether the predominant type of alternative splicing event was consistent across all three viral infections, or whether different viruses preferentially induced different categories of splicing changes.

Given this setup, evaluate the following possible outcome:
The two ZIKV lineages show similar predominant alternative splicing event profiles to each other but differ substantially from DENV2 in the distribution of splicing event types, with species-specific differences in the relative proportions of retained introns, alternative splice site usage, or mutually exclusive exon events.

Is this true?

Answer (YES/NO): NO